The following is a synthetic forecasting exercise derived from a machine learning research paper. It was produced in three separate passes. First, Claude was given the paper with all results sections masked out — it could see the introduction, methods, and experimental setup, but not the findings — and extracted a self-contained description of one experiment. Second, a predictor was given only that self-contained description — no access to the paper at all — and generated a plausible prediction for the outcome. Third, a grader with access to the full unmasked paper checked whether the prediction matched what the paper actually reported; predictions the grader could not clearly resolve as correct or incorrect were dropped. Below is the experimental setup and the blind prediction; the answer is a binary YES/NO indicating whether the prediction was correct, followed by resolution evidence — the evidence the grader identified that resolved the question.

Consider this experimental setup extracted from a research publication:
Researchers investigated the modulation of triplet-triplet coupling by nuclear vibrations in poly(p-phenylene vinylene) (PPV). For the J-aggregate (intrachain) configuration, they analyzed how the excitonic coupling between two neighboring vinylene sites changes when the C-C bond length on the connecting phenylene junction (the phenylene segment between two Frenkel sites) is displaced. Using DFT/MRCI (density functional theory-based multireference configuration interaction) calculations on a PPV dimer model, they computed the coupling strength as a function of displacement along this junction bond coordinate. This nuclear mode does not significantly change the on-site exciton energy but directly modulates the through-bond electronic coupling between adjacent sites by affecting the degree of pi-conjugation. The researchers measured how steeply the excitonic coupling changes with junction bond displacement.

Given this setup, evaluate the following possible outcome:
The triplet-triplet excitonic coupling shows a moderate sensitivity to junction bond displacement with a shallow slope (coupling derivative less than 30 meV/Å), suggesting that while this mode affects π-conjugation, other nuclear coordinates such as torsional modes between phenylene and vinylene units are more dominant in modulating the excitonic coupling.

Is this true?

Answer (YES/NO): NO